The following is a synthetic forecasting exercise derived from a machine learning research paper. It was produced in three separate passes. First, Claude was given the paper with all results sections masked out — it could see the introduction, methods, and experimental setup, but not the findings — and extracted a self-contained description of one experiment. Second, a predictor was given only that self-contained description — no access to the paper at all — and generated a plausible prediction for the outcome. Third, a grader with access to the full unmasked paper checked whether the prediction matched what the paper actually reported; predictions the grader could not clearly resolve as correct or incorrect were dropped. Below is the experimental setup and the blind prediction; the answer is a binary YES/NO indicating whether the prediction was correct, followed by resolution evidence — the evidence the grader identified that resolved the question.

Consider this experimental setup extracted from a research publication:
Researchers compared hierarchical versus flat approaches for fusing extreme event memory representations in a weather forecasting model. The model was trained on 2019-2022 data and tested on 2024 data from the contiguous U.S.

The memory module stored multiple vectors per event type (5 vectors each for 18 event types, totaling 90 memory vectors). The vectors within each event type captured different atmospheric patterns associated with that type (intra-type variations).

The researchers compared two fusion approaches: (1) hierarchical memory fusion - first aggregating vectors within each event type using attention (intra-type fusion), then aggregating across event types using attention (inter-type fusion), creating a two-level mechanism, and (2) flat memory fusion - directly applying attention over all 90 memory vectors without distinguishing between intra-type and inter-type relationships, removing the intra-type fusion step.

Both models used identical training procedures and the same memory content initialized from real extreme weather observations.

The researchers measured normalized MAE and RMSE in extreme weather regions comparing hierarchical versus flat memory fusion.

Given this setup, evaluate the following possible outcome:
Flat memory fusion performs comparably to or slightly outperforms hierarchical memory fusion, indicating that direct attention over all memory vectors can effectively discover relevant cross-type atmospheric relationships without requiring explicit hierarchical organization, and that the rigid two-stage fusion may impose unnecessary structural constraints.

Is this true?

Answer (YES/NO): NO